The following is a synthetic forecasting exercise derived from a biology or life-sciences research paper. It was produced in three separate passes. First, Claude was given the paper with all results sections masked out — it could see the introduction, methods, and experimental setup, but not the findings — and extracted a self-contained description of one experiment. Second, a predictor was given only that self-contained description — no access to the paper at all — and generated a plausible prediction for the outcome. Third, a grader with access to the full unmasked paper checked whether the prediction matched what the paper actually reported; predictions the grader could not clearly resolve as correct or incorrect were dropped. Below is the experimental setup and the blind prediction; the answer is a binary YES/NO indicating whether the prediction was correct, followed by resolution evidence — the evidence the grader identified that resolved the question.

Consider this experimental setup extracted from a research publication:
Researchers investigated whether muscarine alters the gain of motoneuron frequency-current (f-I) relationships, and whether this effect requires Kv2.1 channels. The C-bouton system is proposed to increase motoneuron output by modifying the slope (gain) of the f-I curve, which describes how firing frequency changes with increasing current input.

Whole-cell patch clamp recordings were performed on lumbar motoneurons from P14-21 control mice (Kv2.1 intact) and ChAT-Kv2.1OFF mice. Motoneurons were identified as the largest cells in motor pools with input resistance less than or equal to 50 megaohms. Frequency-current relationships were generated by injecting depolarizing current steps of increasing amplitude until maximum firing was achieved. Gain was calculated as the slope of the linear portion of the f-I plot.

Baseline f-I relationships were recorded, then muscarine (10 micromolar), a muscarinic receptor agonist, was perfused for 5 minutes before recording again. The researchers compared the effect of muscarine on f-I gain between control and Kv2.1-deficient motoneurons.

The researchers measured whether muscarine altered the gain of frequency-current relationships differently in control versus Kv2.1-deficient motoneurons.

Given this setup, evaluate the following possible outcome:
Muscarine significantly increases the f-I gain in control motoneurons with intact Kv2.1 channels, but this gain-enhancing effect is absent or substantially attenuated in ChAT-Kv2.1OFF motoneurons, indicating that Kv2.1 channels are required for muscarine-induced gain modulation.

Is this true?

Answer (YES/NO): NO